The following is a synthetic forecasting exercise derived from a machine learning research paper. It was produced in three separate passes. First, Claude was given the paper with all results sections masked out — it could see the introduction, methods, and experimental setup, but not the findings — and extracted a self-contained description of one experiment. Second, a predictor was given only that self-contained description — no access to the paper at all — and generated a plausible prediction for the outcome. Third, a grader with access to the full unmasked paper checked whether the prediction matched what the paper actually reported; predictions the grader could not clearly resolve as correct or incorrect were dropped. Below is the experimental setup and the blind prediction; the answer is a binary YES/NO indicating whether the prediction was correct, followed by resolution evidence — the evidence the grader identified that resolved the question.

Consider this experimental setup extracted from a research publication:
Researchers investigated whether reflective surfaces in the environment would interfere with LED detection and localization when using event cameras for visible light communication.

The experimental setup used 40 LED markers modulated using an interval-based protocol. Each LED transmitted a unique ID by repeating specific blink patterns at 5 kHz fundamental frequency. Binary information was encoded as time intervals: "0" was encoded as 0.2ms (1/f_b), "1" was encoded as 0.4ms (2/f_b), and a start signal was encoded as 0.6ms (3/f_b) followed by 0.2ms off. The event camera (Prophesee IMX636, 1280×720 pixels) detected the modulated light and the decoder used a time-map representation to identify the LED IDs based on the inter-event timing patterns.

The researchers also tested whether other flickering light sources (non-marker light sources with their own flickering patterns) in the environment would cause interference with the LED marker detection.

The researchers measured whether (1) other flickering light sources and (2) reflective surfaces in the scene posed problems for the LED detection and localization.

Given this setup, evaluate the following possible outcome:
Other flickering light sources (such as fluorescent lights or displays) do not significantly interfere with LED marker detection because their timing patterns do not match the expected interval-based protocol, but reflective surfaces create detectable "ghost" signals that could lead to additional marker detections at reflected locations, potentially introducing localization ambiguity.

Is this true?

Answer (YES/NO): NO